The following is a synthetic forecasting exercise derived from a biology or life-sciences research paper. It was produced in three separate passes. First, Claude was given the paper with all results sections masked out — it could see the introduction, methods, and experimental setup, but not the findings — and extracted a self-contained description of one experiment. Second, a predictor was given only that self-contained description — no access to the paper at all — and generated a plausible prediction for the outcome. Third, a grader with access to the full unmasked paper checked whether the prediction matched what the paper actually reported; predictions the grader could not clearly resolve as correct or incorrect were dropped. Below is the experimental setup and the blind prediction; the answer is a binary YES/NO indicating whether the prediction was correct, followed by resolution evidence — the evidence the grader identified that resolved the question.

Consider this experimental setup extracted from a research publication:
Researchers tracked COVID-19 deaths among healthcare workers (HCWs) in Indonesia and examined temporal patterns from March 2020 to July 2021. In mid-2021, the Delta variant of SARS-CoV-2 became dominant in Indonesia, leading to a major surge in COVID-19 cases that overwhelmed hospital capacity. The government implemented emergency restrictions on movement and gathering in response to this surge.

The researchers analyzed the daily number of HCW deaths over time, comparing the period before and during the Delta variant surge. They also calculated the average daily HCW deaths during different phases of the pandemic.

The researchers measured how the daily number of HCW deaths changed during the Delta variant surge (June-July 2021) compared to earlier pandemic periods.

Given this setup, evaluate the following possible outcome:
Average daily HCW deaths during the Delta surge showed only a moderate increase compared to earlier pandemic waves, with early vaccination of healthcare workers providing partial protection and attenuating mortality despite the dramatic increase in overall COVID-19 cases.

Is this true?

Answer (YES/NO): NO